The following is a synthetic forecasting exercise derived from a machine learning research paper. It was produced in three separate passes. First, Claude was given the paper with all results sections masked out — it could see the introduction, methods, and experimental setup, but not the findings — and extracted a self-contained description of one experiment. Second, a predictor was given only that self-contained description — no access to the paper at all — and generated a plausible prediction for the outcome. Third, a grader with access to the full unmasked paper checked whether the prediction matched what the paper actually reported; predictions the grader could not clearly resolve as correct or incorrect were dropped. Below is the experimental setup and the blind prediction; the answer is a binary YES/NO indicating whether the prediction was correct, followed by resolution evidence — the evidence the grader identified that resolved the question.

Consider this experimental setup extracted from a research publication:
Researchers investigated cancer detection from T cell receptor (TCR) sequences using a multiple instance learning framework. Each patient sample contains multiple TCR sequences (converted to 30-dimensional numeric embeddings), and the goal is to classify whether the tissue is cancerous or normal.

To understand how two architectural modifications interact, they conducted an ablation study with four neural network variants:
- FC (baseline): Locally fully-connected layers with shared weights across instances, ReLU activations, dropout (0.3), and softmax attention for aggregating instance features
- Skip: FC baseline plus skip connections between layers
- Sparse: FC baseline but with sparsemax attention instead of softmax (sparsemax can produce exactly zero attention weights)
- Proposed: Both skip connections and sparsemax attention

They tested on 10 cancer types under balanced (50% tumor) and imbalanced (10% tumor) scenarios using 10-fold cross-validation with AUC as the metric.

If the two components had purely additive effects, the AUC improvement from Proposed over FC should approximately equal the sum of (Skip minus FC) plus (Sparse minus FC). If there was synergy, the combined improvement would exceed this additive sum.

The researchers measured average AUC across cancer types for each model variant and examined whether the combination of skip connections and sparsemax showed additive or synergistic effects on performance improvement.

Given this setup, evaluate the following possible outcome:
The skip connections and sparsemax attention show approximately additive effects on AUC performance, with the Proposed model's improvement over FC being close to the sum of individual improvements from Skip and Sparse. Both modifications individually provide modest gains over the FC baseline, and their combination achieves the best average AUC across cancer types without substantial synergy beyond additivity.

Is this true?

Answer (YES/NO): YES